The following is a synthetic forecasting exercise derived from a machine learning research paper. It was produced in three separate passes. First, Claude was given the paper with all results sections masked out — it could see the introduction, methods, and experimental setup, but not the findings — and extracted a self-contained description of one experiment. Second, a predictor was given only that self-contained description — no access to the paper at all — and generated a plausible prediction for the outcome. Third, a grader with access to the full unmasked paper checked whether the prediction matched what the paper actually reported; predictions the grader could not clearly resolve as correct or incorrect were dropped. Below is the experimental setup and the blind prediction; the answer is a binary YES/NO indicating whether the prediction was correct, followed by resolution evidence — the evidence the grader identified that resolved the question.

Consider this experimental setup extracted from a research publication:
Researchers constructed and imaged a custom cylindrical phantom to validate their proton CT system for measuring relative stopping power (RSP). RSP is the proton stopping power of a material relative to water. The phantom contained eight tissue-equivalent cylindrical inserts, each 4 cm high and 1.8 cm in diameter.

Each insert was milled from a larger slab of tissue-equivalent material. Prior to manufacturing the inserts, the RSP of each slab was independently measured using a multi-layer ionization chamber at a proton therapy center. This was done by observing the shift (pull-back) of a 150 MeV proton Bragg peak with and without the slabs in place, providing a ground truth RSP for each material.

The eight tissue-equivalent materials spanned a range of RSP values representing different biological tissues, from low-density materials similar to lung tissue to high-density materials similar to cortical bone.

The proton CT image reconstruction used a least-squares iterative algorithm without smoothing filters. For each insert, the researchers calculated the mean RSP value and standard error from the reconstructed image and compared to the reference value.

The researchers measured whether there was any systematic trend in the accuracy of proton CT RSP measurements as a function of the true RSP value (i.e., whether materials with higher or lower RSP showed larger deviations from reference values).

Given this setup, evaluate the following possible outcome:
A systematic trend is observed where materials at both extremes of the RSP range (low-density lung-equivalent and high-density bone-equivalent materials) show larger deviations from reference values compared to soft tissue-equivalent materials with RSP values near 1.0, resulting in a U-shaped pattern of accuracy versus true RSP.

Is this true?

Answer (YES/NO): NO